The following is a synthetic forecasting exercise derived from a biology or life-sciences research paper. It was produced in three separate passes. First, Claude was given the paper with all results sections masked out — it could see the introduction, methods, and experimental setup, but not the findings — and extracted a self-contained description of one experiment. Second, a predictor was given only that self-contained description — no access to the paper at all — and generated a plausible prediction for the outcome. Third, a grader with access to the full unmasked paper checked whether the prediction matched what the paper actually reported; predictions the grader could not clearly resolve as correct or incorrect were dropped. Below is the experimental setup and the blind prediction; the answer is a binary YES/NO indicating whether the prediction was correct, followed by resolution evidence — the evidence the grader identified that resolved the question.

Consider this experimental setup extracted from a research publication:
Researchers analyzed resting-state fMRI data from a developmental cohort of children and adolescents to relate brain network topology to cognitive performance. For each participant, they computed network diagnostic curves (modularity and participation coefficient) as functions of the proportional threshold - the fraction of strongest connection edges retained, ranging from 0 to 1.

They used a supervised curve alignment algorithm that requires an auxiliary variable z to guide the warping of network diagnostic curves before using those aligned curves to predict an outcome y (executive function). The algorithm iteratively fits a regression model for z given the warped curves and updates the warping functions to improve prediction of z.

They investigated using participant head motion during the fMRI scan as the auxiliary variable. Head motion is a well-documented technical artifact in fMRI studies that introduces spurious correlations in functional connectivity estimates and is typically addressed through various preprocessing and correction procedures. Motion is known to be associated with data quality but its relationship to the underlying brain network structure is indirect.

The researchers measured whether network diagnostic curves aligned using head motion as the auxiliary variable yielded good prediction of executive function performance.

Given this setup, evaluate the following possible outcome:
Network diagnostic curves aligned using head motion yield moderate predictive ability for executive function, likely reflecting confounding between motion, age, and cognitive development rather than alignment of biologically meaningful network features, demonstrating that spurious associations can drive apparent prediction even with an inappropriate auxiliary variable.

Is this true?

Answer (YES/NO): NO